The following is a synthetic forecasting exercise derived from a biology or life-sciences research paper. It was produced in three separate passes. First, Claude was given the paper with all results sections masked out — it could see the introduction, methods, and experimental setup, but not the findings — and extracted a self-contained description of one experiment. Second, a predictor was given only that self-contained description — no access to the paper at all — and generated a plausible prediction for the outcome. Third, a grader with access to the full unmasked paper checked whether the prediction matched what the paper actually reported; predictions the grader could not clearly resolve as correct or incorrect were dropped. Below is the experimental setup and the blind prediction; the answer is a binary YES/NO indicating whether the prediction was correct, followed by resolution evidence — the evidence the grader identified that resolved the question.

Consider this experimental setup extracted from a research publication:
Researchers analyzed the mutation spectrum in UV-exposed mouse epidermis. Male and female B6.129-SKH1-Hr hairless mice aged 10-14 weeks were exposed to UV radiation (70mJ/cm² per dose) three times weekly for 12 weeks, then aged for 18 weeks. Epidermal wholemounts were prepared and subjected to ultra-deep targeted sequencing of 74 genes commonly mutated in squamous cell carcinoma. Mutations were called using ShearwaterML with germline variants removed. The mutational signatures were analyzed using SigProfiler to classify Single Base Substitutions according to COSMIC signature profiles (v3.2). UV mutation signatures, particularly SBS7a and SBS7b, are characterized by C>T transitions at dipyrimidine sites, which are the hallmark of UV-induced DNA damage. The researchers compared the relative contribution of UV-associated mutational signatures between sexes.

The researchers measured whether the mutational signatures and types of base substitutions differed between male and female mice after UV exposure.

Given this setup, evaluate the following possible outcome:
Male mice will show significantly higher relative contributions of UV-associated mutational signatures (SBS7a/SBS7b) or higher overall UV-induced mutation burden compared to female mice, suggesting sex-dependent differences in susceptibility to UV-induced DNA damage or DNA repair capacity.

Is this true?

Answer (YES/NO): NO